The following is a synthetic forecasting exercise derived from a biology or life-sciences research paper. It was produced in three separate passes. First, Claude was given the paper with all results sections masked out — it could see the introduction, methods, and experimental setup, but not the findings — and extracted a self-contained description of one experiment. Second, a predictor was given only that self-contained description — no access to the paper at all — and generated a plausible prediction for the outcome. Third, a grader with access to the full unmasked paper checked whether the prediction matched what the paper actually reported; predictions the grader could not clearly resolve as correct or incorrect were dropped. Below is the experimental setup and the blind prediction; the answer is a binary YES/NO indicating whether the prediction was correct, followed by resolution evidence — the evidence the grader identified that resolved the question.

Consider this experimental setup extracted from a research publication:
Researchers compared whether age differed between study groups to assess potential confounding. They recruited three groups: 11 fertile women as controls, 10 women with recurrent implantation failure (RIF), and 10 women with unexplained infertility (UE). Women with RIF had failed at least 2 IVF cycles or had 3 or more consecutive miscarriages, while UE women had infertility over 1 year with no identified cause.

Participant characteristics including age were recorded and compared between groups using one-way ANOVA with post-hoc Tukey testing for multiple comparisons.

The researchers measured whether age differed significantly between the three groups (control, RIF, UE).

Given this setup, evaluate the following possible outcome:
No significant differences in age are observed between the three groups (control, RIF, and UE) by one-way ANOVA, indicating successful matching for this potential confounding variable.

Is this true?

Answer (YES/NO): NO